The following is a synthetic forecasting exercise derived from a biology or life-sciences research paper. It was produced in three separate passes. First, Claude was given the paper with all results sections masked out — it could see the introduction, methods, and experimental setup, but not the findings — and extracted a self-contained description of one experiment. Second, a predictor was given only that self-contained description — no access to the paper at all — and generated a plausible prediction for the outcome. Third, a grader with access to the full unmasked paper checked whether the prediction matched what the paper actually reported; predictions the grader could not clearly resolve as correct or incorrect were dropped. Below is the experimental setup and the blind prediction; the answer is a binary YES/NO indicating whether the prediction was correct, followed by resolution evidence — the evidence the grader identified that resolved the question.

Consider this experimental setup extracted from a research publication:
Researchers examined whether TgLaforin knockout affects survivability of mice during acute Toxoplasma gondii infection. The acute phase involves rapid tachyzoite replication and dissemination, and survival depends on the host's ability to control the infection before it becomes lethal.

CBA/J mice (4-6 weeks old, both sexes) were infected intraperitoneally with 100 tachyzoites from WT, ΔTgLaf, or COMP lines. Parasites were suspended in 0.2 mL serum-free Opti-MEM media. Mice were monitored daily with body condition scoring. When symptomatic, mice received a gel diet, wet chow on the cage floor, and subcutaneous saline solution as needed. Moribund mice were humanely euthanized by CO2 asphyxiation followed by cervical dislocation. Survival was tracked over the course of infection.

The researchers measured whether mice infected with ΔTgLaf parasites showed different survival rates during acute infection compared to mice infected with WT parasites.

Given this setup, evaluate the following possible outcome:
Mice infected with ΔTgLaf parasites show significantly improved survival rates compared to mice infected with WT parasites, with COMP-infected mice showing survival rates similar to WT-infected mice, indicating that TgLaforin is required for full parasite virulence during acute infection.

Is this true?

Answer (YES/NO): NO